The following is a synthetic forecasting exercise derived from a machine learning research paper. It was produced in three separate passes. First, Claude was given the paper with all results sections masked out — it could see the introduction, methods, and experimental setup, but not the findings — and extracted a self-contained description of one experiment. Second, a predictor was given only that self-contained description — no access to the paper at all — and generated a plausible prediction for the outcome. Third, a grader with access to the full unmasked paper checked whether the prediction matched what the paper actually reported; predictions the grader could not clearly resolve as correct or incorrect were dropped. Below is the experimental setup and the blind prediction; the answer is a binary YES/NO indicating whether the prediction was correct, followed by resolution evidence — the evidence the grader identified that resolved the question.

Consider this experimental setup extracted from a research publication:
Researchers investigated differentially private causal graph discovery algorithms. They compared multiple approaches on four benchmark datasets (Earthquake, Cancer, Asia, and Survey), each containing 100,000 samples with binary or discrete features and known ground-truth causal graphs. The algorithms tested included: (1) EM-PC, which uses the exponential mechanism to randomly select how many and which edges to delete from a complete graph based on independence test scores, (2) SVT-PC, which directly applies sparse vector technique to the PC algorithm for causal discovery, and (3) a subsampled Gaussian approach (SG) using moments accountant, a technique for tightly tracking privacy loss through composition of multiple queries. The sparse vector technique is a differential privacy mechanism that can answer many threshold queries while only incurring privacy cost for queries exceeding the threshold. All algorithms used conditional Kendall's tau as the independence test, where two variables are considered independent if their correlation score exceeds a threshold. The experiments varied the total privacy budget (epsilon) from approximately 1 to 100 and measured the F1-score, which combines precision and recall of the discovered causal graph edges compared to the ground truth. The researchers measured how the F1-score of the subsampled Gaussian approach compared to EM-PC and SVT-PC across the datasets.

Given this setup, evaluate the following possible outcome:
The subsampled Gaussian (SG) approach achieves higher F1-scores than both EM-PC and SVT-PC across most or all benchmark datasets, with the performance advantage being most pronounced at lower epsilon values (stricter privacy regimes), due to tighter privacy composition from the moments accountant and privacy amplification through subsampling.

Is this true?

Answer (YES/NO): NO